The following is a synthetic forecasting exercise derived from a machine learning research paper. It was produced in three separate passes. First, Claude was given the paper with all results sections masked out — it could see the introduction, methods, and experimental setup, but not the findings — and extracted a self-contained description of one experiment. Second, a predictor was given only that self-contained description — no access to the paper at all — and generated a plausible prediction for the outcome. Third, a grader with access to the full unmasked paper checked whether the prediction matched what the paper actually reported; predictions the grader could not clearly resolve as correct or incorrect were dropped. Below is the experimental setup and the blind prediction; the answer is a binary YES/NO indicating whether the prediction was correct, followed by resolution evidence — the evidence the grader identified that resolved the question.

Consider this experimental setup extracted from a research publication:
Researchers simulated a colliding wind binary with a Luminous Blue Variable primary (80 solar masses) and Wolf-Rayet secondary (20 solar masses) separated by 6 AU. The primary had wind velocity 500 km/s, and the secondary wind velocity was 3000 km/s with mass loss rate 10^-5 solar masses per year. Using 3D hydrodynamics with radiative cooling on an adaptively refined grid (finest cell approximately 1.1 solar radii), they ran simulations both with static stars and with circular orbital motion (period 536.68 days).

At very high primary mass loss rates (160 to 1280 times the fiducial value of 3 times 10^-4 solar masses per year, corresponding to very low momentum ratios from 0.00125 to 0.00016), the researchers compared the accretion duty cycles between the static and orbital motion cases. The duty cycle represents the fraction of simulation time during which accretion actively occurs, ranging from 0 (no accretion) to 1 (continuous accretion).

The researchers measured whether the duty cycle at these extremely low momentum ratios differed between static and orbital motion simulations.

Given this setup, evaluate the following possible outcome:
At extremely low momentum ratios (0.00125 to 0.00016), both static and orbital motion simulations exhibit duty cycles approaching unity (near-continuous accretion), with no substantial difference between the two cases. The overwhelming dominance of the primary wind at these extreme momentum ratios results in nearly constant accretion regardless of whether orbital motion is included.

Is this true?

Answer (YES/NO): YES